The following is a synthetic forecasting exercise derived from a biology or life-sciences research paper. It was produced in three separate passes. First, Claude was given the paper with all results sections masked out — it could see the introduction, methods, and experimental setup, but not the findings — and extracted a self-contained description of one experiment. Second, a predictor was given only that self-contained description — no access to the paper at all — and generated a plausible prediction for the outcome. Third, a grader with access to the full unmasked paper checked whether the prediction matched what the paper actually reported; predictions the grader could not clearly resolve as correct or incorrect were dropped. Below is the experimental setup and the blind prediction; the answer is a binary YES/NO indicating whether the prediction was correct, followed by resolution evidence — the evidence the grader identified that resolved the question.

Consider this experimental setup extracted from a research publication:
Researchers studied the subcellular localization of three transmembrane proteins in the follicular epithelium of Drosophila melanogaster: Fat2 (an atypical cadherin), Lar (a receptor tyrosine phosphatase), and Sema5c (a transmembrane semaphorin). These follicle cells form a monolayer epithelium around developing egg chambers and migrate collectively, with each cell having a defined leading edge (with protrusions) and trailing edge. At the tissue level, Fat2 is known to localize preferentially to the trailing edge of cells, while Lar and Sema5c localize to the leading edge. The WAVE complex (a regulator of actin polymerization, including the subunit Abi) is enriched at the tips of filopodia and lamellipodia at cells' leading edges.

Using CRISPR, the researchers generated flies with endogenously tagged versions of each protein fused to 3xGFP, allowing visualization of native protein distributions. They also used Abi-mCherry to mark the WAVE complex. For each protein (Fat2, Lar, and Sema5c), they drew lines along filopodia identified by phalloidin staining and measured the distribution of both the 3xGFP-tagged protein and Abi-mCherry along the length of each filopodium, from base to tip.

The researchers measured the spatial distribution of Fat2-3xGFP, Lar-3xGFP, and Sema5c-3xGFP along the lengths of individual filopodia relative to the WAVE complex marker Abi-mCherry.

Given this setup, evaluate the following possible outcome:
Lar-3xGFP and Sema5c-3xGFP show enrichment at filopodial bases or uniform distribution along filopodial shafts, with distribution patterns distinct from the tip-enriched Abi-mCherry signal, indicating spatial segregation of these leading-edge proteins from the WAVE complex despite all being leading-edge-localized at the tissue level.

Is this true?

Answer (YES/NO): NO